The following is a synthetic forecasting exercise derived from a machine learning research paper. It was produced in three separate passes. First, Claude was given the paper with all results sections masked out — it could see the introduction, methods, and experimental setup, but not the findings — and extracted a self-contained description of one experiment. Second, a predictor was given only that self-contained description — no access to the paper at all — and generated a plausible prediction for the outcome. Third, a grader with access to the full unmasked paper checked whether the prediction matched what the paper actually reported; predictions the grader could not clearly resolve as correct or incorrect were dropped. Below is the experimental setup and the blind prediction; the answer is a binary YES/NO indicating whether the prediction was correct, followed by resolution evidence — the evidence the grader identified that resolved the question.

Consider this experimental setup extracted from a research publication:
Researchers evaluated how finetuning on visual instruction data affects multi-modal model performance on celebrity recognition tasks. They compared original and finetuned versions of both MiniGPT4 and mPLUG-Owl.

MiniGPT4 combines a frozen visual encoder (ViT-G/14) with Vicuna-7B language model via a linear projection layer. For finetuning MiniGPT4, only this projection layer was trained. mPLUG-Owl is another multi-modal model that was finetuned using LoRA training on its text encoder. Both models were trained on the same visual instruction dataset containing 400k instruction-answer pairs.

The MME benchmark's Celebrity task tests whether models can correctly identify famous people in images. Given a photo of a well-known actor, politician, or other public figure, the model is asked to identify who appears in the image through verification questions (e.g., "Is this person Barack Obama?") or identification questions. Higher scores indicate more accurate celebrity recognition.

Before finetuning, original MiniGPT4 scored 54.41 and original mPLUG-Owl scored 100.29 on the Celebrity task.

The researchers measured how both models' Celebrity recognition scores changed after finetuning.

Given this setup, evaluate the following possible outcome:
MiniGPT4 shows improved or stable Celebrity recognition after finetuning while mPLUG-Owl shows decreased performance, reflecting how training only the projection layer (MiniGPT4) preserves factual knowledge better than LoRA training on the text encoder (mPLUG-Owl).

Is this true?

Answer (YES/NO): NO